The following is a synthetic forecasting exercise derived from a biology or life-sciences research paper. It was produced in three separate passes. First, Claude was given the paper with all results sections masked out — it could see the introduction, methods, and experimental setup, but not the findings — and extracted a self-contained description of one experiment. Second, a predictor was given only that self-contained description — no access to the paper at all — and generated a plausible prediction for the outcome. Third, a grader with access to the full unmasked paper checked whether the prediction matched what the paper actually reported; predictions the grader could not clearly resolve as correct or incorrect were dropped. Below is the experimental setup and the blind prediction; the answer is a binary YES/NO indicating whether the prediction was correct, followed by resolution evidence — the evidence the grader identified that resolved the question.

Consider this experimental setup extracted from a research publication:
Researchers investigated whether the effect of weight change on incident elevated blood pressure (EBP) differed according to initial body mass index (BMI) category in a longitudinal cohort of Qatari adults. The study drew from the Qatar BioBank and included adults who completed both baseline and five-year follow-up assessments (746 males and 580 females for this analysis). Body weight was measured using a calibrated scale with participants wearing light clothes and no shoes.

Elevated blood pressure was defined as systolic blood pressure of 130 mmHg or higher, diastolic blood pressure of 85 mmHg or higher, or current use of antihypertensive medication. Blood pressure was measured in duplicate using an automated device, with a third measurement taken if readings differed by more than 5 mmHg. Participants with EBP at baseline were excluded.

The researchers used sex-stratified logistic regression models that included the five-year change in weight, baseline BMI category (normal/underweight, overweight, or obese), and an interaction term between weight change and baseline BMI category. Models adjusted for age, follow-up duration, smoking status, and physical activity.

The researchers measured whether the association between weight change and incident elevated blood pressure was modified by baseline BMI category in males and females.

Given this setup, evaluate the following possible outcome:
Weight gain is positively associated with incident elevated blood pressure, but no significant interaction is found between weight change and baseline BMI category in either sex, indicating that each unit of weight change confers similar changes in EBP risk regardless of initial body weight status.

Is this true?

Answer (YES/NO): NO